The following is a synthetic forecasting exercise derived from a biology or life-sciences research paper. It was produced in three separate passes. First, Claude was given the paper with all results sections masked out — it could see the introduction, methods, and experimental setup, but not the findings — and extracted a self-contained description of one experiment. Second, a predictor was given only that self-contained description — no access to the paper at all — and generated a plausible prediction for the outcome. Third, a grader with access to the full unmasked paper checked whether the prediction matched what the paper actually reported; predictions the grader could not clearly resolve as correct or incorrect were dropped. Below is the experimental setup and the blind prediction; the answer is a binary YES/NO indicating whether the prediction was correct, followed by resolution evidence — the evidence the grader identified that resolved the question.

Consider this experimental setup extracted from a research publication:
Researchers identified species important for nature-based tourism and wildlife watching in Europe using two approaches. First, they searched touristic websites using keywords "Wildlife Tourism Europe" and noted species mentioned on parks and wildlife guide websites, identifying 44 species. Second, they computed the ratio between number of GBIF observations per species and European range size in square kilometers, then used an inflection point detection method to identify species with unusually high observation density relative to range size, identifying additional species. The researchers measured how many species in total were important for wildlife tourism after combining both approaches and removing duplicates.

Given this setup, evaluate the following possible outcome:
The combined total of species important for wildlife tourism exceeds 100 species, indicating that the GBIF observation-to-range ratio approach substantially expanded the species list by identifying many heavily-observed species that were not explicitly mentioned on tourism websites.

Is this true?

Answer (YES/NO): NO